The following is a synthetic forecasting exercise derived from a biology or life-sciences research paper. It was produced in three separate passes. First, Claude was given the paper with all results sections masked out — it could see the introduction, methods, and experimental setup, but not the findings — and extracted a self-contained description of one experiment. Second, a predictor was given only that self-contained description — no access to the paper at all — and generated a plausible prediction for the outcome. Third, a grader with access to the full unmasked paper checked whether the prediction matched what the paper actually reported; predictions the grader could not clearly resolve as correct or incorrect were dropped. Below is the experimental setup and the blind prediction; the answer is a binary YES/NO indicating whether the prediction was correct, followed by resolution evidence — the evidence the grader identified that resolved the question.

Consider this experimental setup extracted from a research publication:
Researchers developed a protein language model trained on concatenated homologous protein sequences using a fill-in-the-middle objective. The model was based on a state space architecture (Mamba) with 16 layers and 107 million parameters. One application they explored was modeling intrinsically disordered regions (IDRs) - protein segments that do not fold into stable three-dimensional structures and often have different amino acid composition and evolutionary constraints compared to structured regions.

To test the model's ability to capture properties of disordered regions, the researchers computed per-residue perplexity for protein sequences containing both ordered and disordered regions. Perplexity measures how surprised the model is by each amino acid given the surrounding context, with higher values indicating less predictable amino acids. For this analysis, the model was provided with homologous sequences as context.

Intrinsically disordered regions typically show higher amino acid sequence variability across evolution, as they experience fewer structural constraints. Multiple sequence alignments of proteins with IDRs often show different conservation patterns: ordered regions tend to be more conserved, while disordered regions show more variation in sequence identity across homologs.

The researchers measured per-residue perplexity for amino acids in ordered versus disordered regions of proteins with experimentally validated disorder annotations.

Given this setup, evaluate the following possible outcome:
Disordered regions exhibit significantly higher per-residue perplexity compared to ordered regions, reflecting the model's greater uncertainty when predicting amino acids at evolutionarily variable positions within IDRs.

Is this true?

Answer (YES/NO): NO